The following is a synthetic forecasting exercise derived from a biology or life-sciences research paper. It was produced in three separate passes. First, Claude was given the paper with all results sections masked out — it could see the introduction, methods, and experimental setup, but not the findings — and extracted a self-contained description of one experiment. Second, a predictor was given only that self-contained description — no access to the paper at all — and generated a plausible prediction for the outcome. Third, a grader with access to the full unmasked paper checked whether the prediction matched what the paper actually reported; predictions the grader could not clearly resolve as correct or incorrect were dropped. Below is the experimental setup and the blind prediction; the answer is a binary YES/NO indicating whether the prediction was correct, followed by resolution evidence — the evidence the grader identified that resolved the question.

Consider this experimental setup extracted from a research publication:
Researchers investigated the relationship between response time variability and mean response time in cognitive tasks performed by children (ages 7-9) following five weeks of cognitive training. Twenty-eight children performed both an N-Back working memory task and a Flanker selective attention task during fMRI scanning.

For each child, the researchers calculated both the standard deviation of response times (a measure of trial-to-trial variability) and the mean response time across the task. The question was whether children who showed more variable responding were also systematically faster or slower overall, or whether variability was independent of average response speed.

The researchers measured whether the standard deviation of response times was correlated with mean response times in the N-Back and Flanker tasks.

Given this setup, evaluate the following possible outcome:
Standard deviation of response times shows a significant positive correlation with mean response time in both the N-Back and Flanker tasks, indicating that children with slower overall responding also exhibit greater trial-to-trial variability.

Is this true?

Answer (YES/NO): NO